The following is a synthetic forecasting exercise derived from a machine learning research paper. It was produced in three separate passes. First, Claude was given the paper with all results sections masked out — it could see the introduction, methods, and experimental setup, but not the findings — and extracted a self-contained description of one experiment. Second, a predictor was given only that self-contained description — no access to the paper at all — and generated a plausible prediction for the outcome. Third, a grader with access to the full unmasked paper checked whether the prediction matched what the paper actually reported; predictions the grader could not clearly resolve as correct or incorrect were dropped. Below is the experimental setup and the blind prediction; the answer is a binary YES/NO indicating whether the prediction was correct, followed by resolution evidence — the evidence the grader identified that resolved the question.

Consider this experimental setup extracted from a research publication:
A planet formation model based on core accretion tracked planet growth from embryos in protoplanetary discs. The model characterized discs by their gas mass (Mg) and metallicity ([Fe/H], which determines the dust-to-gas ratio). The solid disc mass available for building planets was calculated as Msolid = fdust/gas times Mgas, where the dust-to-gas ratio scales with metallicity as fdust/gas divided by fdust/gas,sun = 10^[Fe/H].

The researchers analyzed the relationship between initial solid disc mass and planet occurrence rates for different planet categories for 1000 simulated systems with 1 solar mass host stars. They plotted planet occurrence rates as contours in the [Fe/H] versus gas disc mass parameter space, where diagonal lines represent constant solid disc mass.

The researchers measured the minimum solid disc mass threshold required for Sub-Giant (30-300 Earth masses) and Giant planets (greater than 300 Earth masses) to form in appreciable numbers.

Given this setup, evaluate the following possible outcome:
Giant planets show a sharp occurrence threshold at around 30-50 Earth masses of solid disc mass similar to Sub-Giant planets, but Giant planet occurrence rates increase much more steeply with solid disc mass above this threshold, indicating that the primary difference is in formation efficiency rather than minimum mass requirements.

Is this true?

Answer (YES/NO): NO